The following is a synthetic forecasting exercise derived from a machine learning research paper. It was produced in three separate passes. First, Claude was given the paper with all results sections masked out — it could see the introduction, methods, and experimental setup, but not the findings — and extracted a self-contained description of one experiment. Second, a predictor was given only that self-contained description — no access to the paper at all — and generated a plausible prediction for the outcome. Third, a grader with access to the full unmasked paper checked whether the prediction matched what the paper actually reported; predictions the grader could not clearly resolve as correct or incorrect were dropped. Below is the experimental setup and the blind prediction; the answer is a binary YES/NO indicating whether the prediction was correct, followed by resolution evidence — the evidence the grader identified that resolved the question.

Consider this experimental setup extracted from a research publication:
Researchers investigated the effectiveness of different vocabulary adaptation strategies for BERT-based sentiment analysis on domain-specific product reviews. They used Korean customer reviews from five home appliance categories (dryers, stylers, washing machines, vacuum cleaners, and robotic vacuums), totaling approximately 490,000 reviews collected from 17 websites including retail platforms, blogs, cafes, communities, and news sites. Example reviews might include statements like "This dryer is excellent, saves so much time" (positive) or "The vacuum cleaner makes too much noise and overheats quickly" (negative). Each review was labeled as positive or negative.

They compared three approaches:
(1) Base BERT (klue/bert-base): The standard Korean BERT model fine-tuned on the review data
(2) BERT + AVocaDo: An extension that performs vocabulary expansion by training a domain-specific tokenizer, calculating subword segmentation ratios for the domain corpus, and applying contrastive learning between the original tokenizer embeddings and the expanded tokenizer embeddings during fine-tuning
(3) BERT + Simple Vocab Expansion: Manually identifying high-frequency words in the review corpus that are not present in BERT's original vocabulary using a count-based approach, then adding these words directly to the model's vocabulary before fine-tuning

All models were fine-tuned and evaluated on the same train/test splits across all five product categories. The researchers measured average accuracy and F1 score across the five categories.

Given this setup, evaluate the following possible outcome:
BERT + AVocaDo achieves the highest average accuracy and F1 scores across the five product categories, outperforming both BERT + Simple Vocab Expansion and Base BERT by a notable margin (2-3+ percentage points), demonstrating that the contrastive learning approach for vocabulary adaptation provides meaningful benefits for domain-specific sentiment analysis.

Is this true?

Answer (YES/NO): NO